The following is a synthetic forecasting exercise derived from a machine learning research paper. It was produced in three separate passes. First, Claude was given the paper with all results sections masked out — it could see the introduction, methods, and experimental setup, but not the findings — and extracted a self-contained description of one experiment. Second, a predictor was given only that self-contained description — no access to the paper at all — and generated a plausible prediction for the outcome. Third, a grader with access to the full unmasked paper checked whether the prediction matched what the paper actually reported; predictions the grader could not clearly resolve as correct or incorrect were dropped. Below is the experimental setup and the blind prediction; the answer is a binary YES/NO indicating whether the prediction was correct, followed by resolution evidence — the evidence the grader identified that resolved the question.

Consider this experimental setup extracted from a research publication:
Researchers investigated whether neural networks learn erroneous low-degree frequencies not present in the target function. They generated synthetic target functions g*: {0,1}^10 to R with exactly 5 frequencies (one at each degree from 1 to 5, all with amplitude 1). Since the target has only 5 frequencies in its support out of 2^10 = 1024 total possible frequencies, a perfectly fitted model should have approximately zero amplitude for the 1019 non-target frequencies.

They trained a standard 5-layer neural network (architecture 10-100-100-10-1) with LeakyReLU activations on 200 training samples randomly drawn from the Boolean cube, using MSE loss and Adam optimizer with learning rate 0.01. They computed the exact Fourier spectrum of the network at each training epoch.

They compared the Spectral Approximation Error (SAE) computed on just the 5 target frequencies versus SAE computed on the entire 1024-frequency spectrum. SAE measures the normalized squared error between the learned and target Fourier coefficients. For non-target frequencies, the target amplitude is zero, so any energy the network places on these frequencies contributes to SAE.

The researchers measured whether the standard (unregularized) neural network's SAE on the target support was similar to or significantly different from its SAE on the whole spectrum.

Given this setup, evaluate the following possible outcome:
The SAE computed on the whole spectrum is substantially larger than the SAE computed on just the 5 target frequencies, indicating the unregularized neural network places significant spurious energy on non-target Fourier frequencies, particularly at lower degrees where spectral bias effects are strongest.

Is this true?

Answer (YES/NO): YES